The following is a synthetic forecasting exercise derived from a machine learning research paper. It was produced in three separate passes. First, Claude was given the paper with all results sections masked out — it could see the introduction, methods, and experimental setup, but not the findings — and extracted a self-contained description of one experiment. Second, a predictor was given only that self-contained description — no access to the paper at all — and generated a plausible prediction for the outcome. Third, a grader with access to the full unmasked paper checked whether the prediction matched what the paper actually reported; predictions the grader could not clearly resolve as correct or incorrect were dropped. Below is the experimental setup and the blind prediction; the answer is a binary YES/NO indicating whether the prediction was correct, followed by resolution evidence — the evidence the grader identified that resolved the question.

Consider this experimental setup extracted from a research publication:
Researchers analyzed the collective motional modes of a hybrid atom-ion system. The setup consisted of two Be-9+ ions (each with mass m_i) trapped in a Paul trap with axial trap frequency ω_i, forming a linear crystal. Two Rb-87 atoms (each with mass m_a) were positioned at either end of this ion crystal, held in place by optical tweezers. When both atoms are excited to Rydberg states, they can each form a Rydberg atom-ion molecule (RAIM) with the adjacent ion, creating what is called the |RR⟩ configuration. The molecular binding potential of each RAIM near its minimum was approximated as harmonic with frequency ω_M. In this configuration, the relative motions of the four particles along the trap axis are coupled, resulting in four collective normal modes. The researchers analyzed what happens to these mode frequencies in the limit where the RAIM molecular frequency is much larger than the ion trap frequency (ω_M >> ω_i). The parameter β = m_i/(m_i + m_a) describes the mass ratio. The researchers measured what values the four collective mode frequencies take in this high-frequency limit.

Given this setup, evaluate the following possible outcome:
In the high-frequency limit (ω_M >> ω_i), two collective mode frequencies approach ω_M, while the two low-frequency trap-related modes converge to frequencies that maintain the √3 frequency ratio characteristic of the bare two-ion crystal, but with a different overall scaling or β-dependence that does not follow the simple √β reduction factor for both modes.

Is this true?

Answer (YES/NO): NO